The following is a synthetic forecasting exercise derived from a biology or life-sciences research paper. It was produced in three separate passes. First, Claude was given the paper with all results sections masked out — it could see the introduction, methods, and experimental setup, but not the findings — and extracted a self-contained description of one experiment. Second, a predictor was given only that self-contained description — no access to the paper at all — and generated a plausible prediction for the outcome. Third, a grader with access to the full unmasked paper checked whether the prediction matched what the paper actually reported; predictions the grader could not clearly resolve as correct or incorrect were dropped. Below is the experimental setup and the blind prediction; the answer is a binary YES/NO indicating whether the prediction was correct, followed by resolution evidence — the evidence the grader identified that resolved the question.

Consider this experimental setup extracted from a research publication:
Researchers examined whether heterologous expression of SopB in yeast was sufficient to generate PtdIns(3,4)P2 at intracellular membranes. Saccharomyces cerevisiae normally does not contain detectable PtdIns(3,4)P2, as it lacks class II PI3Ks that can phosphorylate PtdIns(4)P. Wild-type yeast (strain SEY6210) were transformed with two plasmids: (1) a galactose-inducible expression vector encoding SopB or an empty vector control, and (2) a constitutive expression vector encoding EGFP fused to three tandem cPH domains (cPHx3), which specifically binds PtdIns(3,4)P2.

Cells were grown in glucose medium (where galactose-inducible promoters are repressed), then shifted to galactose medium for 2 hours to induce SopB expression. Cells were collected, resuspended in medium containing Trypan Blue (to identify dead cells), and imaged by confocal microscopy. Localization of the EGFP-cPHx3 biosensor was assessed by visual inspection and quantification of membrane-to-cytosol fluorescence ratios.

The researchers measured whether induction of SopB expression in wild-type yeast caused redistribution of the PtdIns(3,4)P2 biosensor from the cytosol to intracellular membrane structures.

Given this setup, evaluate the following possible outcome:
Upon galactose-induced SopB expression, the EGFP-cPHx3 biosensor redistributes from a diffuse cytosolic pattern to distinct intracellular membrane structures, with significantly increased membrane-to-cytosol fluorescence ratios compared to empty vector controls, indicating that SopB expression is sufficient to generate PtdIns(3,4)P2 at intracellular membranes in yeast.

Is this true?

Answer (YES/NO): NO